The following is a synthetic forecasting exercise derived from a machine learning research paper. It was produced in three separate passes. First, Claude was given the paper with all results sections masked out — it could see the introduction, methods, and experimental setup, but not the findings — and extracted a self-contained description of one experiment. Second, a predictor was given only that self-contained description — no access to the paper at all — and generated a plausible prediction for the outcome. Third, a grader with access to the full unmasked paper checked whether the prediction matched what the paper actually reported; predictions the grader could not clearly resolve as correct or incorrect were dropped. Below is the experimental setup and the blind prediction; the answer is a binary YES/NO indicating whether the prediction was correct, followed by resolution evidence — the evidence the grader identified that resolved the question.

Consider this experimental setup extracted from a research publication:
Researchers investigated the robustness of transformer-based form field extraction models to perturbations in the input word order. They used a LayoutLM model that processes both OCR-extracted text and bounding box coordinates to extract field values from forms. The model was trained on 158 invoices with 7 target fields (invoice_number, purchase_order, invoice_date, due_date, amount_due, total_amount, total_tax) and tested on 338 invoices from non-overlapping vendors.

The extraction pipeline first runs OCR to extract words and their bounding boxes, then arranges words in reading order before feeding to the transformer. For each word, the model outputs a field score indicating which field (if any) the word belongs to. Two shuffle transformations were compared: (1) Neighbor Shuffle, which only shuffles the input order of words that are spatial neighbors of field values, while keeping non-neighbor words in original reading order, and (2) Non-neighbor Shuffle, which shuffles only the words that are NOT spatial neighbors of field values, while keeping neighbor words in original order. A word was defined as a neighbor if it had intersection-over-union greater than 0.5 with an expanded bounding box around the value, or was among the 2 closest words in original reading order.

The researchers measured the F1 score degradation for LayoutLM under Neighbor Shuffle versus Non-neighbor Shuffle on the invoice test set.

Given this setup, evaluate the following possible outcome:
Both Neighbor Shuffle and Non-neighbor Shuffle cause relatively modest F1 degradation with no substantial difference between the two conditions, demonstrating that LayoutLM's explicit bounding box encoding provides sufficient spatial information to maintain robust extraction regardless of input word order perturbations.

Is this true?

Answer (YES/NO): NO